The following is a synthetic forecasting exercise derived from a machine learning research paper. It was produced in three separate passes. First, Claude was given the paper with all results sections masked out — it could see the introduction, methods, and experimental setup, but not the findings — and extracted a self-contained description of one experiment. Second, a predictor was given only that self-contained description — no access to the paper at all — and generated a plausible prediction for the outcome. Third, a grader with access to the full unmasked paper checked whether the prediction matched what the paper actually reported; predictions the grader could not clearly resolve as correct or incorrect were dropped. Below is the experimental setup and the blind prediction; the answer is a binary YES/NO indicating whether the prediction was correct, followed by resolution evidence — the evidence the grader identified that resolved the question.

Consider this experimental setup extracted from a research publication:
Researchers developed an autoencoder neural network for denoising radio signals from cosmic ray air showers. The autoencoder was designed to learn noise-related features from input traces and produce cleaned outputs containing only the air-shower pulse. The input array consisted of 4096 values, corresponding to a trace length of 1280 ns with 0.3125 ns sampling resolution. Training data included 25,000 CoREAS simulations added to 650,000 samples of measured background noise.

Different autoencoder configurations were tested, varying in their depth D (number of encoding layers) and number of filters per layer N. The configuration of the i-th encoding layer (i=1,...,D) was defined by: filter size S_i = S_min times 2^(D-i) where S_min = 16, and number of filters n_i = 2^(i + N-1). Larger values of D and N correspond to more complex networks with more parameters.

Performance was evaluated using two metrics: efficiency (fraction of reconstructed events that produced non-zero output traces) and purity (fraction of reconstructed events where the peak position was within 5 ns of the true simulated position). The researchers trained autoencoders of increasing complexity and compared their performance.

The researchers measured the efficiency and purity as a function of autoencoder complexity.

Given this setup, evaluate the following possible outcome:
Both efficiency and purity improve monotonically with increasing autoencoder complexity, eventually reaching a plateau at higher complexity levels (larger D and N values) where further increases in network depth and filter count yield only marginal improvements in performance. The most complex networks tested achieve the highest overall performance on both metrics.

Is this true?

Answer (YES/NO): NO